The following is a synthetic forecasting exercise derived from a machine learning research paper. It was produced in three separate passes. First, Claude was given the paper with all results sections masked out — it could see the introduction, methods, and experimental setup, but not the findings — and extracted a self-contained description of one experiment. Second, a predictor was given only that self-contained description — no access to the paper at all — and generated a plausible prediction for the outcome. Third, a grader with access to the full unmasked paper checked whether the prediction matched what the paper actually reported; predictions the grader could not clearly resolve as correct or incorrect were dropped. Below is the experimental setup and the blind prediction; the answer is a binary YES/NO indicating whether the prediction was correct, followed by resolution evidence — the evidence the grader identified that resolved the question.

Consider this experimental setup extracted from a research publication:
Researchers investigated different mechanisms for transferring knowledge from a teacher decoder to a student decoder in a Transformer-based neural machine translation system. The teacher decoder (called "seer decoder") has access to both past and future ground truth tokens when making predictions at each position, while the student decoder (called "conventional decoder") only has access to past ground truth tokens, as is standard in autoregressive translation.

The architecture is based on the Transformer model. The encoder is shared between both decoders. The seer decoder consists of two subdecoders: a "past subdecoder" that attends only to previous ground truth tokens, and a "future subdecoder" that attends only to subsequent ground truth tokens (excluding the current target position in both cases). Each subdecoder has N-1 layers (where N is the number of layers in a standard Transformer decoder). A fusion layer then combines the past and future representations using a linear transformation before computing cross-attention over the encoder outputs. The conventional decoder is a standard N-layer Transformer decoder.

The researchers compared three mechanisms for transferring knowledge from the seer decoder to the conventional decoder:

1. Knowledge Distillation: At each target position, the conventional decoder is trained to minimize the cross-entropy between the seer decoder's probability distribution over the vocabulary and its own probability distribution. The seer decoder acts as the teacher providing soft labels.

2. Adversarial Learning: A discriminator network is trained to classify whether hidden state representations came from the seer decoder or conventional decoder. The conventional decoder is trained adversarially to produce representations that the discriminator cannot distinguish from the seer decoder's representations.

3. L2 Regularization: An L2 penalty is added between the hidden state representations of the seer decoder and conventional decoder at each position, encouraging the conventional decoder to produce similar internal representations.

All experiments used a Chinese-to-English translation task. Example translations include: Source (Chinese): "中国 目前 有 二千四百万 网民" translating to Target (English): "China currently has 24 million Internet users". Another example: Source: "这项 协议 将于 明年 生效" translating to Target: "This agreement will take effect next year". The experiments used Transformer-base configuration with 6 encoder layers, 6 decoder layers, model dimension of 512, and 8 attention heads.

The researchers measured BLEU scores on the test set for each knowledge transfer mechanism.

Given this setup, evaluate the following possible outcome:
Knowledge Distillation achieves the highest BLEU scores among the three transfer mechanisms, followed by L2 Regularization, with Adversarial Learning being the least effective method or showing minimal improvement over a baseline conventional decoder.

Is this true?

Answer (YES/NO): NO